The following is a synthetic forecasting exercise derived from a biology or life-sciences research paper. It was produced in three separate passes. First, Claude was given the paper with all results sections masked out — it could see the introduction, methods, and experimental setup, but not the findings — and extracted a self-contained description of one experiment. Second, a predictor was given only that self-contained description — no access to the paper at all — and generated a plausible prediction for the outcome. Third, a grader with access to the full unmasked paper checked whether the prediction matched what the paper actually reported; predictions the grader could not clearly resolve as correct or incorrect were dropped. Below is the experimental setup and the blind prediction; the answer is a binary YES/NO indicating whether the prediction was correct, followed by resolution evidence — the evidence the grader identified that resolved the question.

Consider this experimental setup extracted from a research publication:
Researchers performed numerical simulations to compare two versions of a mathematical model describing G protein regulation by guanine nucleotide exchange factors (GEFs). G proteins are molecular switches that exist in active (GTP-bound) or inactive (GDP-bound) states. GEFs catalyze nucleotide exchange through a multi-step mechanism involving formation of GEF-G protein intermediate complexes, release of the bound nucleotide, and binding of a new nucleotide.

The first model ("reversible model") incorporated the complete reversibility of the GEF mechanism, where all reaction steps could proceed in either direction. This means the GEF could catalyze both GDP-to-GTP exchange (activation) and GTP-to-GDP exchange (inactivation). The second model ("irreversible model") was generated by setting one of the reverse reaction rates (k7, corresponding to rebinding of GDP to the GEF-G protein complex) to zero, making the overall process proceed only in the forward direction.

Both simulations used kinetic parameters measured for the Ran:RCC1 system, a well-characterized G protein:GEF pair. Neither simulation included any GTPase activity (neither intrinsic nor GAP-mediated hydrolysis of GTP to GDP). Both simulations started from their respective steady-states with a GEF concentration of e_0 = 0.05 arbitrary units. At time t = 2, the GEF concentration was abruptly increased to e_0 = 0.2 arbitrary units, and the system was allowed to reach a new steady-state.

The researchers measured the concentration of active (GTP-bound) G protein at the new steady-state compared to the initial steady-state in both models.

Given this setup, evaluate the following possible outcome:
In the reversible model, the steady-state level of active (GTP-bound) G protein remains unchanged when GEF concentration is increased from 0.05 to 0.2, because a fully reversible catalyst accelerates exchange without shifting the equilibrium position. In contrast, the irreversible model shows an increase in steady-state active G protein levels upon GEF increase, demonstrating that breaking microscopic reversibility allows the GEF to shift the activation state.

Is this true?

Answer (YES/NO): NO